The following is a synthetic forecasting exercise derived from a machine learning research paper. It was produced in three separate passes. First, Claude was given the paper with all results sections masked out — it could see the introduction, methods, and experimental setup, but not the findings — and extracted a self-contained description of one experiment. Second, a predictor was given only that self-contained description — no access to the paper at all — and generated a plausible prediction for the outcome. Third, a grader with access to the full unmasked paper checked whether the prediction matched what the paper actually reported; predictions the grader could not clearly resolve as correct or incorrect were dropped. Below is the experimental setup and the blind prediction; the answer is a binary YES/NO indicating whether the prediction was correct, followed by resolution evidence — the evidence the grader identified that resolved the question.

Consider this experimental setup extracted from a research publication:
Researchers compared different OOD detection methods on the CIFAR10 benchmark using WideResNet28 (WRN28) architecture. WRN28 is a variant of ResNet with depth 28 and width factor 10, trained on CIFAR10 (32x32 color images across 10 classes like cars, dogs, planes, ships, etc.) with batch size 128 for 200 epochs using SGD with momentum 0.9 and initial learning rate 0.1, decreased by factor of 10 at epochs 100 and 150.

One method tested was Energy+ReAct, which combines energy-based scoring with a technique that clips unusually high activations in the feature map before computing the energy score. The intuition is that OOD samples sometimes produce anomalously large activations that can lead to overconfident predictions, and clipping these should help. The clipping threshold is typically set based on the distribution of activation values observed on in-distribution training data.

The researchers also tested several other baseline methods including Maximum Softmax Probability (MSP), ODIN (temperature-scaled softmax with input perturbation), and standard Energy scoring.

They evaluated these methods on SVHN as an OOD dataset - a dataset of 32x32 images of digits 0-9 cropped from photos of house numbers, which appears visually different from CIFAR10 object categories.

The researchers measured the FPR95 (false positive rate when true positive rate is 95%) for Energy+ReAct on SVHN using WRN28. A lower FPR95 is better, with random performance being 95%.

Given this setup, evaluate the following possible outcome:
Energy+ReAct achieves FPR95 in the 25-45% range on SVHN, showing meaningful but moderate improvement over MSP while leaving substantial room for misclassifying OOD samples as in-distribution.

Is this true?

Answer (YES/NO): NO